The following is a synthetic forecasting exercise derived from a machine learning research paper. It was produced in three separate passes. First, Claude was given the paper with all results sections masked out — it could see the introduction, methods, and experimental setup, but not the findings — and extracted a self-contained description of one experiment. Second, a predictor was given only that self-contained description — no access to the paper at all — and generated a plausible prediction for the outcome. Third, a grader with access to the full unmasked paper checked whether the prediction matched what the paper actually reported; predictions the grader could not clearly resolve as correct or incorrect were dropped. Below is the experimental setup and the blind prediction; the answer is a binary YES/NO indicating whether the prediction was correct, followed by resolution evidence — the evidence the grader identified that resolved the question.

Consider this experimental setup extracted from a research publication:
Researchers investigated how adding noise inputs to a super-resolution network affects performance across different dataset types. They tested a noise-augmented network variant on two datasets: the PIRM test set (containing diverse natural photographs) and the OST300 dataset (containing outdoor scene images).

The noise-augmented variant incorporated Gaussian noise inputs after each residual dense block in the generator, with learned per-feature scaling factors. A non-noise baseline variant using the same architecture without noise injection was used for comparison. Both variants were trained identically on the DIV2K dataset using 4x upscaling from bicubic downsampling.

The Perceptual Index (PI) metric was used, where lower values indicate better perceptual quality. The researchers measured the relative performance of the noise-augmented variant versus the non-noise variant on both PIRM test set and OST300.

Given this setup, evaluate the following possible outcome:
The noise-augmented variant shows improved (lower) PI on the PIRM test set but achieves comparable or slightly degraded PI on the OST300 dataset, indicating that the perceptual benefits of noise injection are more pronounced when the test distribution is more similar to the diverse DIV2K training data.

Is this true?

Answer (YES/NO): YES